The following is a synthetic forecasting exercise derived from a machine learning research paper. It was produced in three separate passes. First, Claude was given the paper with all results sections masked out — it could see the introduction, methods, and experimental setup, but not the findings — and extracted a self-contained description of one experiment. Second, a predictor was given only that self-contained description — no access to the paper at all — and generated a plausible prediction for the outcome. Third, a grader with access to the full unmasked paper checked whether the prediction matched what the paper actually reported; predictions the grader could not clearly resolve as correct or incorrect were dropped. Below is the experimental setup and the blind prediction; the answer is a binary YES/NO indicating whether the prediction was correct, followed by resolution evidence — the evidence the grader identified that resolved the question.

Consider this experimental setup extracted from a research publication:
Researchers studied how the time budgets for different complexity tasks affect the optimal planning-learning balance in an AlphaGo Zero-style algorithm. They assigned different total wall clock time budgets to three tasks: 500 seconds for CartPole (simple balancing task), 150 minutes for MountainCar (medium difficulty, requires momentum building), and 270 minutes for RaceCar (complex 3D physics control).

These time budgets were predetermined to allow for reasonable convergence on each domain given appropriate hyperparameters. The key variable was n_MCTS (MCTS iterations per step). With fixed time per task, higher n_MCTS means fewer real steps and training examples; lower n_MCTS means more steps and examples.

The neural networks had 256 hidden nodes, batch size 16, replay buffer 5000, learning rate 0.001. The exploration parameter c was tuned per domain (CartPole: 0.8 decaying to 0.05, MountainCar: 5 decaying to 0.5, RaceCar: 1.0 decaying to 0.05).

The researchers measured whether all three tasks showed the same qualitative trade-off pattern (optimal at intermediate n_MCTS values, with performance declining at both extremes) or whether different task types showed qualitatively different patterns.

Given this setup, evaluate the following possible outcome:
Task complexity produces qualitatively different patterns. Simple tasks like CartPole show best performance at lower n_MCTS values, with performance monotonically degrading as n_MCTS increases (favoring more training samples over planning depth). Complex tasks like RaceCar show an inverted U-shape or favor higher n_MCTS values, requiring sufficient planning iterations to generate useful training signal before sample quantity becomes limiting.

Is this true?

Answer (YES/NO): NO